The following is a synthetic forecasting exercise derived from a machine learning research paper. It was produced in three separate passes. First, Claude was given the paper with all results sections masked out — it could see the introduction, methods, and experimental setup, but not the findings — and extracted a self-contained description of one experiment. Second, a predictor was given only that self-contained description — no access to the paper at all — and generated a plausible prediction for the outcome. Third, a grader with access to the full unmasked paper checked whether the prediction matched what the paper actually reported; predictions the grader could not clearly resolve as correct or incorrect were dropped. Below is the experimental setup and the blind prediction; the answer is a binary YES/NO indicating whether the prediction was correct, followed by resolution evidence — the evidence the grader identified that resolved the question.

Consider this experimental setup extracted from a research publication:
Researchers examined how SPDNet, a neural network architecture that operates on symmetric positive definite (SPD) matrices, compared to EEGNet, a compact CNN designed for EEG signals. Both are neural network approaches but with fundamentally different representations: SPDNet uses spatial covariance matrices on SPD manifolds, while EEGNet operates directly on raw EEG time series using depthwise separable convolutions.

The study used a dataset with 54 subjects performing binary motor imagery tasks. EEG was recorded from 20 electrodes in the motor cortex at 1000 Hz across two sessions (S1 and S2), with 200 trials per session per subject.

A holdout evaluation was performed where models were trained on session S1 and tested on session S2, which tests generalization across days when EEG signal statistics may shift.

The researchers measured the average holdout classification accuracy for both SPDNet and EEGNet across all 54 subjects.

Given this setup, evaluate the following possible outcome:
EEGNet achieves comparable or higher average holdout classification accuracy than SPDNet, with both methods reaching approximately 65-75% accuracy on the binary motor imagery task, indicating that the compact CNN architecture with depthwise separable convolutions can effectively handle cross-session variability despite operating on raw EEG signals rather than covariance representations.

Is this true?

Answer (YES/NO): NO